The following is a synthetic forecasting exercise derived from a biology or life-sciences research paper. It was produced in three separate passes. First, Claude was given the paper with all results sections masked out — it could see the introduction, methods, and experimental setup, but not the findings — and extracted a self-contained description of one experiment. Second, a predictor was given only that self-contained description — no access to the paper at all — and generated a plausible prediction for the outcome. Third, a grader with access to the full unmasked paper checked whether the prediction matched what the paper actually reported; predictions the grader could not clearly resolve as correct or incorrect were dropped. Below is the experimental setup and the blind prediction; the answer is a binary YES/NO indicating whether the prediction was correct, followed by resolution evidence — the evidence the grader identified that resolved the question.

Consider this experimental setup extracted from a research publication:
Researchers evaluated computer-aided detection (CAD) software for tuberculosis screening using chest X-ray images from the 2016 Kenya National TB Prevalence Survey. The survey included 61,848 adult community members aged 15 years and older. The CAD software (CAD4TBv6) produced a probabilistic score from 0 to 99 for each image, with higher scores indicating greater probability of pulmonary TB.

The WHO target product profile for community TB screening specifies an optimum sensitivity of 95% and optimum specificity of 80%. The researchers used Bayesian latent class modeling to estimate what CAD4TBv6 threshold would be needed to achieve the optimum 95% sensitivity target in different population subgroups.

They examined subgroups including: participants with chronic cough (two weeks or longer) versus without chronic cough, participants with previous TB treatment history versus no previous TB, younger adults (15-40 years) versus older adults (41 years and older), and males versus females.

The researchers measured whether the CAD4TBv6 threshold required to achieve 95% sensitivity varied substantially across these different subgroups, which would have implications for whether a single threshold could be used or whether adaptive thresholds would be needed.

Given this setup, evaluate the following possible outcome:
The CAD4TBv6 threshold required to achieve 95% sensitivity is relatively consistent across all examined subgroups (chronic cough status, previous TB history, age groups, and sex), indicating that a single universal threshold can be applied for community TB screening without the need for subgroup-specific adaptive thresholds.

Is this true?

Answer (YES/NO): NO